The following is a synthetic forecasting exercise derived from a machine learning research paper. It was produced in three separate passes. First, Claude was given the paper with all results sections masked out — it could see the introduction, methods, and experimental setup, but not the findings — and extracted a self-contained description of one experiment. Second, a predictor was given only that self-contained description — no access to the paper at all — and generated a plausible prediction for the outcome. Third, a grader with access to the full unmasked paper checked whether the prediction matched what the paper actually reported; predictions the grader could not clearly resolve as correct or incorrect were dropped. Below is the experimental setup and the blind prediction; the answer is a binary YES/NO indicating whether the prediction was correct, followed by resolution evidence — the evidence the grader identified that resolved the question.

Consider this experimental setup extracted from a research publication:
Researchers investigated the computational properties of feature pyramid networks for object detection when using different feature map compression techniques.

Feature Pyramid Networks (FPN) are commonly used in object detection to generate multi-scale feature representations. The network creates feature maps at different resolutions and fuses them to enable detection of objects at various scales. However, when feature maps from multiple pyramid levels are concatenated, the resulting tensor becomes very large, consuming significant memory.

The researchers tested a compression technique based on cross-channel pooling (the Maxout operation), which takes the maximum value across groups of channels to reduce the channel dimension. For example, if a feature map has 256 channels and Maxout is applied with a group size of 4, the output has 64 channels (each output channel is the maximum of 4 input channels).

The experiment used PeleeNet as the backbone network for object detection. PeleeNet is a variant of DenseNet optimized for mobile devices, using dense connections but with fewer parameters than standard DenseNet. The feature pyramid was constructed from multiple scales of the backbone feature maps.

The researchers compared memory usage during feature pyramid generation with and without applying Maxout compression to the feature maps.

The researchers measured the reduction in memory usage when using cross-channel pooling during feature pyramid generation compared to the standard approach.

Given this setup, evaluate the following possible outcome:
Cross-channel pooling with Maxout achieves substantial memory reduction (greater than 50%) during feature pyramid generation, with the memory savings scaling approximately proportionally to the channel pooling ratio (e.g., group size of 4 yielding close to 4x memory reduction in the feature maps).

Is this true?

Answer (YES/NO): NO